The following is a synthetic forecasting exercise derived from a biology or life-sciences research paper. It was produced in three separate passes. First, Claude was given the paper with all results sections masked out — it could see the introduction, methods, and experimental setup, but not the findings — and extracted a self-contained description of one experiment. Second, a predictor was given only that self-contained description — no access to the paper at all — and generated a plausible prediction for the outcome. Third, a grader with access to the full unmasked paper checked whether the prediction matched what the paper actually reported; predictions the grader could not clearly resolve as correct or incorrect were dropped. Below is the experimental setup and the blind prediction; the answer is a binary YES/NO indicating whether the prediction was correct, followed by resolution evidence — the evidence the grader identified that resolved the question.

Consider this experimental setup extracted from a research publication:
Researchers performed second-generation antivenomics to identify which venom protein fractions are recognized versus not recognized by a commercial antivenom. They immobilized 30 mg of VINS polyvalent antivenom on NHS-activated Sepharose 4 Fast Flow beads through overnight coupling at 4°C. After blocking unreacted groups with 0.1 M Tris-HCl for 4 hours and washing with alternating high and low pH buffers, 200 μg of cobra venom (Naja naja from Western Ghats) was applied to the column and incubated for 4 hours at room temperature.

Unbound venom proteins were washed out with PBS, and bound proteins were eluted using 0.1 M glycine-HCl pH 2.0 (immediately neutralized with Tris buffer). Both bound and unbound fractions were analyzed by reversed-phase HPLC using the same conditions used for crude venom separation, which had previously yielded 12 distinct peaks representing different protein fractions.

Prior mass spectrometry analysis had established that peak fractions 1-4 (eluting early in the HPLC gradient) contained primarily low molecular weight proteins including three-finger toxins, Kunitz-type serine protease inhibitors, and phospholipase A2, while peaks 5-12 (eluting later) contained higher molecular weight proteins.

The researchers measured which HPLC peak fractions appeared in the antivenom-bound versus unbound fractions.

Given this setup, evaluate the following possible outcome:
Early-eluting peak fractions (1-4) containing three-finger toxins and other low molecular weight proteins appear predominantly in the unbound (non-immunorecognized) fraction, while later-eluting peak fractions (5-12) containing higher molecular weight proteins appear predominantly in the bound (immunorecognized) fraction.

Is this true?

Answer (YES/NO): YES